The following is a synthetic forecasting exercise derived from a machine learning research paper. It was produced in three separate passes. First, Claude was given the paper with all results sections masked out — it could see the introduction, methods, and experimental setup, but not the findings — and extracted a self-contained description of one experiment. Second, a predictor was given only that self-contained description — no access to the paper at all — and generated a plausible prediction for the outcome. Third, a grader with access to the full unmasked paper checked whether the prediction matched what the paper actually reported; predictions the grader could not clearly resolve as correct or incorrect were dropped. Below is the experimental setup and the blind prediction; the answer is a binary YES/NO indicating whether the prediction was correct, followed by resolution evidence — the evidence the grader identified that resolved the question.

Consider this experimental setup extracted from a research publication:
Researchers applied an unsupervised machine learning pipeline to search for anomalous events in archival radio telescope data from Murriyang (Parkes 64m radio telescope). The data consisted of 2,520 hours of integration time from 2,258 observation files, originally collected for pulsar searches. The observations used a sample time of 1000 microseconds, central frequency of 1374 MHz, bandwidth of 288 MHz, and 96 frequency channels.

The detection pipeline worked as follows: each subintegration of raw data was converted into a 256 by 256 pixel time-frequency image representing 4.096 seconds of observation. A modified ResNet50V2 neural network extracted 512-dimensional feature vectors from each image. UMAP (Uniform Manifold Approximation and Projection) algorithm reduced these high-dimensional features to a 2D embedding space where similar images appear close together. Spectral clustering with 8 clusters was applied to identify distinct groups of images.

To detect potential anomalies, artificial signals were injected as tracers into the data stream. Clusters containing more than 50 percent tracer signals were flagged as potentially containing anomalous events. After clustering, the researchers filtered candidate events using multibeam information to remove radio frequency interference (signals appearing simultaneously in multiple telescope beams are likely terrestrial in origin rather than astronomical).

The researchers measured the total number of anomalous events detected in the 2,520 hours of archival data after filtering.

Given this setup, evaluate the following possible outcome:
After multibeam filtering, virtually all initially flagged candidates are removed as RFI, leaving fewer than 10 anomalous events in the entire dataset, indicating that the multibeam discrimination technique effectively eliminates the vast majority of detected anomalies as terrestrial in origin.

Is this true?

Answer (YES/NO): NO